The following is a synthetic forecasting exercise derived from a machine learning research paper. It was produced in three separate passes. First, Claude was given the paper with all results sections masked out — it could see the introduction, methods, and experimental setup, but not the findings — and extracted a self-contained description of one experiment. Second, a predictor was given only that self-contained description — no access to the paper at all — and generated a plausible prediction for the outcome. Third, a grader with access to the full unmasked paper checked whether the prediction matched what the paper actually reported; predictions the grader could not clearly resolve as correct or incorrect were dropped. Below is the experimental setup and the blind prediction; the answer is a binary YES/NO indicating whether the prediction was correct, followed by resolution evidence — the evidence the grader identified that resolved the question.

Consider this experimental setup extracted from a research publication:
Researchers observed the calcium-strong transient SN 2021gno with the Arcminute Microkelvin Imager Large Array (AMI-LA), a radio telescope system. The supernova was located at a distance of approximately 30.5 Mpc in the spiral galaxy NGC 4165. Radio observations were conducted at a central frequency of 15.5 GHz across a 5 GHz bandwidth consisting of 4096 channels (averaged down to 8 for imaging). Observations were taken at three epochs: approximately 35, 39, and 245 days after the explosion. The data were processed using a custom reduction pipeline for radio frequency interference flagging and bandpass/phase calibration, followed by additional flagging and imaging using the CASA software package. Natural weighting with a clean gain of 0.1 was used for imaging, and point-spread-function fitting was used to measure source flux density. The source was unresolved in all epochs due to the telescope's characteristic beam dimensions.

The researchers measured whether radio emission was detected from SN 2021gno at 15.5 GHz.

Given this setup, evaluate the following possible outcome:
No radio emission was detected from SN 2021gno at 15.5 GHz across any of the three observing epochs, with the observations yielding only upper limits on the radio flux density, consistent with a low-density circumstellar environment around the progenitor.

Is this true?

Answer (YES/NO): YES